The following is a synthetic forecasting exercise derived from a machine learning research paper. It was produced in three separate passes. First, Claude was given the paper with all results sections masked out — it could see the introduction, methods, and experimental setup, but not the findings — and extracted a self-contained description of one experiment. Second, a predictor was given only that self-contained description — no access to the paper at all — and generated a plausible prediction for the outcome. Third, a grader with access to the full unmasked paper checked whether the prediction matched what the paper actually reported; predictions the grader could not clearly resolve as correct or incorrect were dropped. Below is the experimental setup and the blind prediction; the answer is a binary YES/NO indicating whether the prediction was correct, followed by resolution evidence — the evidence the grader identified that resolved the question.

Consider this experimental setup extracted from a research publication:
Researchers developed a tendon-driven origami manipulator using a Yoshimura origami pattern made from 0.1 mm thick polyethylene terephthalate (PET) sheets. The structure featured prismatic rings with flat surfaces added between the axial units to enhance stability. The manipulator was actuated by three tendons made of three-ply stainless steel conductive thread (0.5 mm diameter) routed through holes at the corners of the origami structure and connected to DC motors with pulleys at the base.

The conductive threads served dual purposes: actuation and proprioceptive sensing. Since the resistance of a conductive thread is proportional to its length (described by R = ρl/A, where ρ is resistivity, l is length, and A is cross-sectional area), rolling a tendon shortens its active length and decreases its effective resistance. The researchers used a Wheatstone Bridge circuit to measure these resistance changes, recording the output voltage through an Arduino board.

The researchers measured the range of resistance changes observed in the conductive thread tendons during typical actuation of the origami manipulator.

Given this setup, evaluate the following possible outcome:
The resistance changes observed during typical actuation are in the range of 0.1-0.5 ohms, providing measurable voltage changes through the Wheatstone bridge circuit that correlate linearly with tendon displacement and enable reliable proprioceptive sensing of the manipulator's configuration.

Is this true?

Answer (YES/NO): NO